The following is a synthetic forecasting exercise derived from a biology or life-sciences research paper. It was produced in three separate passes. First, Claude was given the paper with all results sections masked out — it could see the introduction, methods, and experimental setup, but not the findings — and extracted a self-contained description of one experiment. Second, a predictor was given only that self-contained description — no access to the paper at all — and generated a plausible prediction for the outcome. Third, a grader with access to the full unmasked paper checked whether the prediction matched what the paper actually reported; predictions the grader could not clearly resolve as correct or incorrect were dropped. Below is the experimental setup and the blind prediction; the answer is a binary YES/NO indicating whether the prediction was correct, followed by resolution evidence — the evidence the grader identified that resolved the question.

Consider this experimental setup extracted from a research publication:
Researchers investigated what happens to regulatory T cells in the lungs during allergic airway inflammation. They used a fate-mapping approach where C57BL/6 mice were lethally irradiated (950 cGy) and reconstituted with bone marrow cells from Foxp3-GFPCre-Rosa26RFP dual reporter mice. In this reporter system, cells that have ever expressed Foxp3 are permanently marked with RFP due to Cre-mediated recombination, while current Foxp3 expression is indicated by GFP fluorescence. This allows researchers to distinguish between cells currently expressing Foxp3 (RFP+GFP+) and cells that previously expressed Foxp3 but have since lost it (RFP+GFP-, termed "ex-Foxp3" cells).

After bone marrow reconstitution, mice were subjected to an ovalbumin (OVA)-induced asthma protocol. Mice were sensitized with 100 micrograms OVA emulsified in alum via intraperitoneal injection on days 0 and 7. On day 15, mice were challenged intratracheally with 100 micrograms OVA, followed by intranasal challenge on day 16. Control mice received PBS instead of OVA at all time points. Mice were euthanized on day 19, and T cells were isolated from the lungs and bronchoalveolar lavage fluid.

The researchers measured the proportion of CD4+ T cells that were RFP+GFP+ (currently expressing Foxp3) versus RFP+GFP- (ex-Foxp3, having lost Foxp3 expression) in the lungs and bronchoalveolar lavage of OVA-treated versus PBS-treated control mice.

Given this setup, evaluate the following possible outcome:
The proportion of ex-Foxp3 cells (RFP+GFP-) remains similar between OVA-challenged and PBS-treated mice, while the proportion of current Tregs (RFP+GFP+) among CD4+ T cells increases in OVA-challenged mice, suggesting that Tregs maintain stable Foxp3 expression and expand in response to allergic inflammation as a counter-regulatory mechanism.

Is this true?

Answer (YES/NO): NO